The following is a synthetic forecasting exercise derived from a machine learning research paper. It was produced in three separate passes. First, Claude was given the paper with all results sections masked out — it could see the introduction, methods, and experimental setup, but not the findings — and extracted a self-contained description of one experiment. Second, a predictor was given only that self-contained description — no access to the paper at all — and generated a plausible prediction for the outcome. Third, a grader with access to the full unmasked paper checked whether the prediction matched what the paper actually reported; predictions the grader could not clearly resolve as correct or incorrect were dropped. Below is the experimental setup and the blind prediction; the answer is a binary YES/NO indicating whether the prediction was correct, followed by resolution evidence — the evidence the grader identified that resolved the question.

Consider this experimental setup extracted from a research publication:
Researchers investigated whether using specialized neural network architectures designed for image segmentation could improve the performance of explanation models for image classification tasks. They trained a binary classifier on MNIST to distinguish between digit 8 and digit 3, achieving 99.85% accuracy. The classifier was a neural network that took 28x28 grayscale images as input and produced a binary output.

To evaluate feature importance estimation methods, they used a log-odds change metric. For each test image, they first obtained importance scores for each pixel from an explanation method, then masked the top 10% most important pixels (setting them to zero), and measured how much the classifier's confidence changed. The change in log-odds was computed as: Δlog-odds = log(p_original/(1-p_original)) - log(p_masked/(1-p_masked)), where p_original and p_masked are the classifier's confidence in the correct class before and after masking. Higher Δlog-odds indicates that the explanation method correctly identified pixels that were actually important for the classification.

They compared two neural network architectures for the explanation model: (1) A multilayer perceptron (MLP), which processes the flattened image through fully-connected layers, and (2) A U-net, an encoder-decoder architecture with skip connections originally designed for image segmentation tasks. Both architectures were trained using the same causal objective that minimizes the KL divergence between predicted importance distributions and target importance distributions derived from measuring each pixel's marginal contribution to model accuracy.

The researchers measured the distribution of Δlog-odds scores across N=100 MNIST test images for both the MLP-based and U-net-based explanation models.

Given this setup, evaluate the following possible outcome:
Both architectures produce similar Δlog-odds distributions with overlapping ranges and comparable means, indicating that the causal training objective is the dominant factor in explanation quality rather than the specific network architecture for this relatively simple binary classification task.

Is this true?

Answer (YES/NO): NO